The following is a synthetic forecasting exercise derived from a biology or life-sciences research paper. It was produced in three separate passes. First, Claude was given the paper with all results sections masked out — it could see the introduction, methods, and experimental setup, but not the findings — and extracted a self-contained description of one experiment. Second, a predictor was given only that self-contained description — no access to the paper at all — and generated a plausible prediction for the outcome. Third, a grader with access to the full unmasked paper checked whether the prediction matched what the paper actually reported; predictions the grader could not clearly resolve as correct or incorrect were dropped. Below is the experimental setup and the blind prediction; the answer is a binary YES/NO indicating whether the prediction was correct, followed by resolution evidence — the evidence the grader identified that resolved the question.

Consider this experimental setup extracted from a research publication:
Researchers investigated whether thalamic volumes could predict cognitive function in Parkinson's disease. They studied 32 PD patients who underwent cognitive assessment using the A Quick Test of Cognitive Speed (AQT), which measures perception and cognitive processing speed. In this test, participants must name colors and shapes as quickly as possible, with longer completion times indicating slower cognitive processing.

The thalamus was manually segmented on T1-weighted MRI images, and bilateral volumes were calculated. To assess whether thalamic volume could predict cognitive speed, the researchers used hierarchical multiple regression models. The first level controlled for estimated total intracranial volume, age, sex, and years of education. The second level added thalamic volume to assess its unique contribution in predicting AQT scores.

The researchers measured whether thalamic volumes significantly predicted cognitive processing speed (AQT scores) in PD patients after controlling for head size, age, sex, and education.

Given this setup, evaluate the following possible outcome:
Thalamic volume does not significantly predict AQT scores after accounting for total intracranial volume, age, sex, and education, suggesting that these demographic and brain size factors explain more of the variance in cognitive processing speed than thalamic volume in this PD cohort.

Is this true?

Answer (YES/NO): NO